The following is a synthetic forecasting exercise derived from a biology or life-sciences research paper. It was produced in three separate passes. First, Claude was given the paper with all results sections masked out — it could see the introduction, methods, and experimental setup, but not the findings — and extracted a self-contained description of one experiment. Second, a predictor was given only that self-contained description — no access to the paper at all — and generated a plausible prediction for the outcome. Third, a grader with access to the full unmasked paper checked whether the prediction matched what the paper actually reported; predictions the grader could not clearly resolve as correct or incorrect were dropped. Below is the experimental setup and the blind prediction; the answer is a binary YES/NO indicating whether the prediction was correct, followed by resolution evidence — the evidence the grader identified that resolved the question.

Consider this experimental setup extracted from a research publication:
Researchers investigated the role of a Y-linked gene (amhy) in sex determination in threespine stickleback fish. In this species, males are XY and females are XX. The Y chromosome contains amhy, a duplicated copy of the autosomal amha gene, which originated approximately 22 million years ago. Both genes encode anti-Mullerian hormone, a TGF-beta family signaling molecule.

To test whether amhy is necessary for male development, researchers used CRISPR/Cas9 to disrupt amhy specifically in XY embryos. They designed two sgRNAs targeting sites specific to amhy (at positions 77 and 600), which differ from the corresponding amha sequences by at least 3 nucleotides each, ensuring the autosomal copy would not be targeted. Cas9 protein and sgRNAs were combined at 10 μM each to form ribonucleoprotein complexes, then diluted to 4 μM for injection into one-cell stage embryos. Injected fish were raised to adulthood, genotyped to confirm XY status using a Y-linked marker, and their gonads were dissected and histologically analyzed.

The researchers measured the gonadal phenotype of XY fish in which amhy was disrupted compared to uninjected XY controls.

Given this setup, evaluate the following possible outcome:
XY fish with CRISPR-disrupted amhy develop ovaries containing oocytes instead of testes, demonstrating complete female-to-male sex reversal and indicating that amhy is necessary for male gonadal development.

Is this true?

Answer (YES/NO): NO